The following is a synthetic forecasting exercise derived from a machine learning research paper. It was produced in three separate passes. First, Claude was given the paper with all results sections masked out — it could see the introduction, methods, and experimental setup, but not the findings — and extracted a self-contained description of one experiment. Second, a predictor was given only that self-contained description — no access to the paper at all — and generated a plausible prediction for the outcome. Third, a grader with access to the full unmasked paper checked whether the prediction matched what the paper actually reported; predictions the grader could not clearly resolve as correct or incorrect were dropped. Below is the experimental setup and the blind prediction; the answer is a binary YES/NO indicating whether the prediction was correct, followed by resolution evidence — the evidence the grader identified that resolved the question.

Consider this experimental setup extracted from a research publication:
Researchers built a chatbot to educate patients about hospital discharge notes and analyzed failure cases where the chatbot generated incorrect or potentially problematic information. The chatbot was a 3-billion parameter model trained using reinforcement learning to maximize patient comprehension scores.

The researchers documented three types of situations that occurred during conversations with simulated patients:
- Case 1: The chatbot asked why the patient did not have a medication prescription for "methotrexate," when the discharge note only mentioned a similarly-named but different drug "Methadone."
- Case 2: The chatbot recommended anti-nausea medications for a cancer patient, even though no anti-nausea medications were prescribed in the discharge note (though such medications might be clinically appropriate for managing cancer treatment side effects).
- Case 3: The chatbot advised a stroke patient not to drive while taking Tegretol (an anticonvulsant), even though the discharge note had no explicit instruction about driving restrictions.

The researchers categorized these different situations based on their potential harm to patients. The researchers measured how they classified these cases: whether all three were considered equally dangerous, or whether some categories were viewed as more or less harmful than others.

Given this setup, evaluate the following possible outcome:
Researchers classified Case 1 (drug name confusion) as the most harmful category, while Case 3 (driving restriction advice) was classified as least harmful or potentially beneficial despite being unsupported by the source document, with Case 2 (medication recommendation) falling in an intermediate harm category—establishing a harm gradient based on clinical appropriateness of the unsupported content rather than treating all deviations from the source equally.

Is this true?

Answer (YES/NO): NO